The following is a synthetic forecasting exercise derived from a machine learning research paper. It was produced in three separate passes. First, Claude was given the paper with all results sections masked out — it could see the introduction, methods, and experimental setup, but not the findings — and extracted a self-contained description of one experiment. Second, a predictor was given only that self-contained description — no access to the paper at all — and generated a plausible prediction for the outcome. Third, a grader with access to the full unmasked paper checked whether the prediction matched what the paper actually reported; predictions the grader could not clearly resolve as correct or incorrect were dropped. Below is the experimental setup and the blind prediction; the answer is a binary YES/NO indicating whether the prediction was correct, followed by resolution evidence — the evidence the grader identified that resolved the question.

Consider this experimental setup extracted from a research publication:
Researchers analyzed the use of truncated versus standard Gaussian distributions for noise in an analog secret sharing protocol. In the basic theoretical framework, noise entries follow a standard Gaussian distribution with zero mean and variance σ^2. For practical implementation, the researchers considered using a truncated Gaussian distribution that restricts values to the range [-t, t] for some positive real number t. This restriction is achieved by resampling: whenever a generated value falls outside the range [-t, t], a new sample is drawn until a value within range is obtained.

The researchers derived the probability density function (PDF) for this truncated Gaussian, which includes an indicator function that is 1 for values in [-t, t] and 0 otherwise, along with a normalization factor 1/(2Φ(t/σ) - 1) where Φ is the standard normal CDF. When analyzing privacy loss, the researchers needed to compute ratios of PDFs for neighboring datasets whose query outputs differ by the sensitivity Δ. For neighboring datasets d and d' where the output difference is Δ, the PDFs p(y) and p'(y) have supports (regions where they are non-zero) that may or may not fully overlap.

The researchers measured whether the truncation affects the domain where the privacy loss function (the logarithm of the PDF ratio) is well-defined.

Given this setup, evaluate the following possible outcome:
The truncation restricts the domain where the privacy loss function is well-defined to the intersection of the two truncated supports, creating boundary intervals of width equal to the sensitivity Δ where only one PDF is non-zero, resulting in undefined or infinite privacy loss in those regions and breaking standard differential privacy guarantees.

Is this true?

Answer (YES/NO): NO